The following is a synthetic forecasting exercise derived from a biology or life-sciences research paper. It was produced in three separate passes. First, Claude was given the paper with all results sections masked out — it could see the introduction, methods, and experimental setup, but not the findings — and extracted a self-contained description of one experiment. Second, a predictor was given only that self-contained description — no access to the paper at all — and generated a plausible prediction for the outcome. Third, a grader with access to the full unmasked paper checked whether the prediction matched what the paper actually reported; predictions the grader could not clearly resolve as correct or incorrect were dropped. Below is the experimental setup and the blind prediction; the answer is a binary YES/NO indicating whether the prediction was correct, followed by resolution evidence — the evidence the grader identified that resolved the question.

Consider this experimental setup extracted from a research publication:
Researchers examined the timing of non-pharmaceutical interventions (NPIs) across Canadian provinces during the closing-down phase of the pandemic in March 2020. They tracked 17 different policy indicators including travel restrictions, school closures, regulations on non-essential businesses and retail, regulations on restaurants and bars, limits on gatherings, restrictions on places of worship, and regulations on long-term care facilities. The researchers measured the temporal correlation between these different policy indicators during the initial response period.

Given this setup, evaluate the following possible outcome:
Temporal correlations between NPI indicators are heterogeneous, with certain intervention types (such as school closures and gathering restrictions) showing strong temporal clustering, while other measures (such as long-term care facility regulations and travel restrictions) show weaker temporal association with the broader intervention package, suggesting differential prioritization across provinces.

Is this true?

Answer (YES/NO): NO